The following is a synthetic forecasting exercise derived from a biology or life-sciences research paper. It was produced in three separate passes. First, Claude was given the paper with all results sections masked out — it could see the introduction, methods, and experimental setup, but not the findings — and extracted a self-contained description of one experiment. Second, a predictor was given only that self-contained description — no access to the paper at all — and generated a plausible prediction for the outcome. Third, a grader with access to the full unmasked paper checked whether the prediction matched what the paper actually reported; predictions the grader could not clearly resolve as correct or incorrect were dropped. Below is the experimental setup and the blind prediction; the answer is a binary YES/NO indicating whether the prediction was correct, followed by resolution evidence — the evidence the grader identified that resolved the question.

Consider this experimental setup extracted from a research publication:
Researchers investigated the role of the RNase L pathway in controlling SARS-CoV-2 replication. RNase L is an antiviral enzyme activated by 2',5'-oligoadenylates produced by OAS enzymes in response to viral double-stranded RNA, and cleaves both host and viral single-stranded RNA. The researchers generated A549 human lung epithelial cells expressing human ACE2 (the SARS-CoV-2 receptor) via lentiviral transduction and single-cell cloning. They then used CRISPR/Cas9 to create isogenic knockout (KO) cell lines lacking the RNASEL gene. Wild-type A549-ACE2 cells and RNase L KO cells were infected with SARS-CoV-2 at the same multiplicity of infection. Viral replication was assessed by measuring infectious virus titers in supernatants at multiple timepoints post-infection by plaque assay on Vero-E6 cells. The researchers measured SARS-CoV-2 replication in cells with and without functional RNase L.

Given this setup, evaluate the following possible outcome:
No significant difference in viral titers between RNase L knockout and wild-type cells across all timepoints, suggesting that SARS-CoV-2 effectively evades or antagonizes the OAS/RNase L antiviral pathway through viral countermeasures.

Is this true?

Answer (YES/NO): NO